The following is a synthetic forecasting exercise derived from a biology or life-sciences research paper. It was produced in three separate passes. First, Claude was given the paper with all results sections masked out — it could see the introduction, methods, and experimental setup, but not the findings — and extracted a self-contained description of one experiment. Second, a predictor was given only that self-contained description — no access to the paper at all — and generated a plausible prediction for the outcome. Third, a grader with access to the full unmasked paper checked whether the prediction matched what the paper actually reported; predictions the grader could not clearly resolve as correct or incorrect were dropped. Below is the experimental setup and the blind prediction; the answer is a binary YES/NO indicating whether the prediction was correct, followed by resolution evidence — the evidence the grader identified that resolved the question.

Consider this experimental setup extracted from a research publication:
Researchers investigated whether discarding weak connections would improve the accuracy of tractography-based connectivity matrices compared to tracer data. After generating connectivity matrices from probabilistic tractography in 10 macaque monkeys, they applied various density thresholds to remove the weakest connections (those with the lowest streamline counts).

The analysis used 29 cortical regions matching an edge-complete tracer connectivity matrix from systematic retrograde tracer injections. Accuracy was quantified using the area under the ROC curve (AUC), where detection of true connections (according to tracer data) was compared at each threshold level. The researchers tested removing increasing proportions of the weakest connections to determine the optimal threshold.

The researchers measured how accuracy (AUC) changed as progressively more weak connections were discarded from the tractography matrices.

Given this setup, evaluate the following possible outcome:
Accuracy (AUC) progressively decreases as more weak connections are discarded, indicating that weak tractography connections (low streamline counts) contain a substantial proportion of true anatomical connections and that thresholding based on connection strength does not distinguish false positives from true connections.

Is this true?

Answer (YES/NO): YES